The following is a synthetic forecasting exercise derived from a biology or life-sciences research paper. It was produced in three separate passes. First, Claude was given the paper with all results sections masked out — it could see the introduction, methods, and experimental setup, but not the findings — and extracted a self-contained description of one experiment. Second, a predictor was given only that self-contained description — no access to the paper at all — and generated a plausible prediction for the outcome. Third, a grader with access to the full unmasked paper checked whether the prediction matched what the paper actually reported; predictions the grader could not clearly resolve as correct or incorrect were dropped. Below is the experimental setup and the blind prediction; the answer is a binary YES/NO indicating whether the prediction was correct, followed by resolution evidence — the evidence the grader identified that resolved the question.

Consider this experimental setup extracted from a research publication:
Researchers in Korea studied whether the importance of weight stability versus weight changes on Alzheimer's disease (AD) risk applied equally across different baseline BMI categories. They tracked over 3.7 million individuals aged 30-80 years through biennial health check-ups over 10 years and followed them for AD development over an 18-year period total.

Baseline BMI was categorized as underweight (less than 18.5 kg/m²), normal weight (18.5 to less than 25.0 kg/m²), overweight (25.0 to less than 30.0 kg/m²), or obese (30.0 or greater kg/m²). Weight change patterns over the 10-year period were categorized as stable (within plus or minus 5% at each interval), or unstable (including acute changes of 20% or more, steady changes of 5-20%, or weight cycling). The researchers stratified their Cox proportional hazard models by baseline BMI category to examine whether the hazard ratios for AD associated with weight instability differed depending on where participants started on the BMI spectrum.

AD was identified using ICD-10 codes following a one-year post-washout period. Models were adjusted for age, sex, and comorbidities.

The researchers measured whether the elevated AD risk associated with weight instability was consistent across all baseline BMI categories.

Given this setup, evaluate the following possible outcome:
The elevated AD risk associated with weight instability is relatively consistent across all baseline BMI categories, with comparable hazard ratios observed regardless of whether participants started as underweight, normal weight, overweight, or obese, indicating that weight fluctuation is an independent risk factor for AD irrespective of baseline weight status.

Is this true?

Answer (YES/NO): NO